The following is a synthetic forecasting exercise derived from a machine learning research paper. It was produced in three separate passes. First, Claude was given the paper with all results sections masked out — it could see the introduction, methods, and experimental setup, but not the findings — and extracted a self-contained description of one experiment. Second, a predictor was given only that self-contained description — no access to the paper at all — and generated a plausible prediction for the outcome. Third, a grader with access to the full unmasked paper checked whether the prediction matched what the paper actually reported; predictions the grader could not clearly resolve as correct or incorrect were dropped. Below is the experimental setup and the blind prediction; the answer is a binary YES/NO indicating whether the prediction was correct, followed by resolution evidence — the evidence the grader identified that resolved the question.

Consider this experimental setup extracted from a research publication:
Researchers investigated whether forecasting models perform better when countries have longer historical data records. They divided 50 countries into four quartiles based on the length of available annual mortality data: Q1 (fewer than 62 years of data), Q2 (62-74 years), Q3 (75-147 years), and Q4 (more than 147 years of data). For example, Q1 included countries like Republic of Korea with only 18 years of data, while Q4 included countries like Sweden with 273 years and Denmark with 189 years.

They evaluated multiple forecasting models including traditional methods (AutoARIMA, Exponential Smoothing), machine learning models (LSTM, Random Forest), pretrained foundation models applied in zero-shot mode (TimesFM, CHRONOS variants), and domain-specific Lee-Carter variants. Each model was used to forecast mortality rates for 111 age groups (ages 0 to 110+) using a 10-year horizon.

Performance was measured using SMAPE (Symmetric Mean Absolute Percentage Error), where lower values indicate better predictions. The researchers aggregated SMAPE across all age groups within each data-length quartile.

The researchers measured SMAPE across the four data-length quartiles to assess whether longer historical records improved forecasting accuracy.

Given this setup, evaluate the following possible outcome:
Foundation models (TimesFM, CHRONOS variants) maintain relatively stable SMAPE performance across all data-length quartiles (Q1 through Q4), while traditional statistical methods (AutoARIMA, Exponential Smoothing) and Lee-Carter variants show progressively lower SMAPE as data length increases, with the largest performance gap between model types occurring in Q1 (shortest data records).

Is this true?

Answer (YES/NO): NO